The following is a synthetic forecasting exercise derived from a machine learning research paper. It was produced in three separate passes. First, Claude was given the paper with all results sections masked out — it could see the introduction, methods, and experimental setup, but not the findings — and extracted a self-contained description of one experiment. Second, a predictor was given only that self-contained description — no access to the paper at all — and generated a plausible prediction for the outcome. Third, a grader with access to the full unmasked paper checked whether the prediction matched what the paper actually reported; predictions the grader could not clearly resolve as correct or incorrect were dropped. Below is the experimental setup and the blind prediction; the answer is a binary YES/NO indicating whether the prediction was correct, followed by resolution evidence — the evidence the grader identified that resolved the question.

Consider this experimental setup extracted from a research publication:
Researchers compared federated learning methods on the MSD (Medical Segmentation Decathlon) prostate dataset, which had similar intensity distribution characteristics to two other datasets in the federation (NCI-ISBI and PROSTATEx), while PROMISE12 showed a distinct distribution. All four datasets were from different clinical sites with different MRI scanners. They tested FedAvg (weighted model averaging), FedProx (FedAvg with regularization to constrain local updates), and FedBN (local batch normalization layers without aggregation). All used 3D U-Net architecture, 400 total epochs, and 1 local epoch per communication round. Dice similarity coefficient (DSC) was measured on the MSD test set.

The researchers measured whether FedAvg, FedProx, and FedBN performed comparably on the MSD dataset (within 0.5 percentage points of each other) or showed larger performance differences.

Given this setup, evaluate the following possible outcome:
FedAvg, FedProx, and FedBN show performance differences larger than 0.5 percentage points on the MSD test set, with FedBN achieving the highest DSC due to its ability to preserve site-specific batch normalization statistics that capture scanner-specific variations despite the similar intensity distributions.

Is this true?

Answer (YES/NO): NO